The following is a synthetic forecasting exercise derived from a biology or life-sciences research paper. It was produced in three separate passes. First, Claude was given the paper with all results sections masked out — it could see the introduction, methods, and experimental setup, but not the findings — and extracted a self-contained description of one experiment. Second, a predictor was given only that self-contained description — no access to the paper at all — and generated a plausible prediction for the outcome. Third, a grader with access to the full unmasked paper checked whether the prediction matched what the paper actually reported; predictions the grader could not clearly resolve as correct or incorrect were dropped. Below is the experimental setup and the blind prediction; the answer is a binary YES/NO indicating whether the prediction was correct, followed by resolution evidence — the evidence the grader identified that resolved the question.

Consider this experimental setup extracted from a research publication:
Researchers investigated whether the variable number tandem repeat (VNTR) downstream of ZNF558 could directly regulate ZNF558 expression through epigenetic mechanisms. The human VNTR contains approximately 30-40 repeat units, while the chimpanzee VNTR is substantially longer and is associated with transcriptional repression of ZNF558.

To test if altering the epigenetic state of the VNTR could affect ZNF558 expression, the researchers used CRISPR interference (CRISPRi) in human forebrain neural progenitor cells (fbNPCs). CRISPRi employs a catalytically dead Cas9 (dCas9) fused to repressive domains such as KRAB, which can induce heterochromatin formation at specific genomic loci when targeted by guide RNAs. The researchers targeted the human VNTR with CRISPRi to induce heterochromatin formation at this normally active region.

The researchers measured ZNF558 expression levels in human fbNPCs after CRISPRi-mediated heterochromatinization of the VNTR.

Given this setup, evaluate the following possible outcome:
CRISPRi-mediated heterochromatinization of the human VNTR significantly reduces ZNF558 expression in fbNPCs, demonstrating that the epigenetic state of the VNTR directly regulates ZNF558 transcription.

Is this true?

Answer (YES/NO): YES